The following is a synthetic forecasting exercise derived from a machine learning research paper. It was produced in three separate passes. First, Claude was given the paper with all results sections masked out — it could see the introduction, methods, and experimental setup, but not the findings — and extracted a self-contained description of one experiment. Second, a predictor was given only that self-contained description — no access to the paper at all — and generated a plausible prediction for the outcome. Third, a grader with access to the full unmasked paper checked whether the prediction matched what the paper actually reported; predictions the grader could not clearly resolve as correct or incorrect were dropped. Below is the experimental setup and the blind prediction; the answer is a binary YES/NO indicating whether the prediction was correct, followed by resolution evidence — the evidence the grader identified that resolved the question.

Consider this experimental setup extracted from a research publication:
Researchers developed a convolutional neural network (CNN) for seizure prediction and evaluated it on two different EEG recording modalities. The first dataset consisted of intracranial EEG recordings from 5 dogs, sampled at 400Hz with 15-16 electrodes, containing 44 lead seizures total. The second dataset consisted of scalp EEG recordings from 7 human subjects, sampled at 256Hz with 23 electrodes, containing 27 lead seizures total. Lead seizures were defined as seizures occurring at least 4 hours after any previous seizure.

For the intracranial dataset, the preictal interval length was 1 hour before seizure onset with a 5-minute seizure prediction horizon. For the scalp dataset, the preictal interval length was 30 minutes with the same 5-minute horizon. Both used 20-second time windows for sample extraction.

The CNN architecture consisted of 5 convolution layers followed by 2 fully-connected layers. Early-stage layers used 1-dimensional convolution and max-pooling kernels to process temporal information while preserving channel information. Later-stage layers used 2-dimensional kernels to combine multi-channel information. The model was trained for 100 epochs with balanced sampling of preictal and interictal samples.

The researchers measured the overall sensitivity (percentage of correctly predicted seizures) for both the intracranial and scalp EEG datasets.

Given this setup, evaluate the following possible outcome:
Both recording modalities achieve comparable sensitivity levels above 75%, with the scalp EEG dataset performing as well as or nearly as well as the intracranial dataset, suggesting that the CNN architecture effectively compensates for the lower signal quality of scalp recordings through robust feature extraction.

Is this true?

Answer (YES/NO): NO